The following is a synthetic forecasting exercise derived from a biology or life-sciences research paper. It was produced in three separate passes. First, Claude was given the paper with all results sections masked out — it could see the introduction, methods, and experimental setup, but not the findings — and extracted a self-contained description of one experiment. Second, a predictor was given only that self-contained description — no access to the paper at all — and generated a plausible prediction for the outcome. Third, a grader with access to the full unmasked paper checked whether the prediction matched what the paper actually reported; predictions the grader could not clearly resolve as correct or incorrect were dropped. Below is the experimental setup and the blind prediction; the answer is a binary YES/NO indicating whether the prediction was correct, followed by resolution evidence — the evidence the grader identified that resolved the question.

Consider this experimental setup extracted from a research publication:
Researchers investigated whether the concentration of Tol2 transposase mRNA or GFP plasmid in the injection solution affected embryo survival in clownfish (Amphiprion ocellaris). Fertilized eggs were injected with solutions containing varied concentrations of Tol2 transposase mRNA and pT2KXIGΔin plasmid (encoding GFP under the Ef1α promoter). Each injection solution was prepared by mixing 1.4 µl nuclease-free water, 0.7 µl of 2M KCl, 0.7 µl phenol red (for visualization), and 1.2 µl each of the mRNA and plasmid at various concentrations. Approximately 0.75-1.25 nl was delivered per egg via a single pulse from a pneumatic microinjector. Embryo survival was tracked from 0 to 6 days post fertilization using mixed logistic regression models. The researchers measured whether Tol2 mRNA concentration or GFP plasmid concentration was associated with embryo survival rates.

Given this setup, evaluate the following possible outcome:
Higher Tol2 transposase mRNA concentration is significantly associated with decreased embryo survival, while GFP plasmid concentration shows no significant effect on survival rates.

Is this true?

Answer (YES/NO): YES